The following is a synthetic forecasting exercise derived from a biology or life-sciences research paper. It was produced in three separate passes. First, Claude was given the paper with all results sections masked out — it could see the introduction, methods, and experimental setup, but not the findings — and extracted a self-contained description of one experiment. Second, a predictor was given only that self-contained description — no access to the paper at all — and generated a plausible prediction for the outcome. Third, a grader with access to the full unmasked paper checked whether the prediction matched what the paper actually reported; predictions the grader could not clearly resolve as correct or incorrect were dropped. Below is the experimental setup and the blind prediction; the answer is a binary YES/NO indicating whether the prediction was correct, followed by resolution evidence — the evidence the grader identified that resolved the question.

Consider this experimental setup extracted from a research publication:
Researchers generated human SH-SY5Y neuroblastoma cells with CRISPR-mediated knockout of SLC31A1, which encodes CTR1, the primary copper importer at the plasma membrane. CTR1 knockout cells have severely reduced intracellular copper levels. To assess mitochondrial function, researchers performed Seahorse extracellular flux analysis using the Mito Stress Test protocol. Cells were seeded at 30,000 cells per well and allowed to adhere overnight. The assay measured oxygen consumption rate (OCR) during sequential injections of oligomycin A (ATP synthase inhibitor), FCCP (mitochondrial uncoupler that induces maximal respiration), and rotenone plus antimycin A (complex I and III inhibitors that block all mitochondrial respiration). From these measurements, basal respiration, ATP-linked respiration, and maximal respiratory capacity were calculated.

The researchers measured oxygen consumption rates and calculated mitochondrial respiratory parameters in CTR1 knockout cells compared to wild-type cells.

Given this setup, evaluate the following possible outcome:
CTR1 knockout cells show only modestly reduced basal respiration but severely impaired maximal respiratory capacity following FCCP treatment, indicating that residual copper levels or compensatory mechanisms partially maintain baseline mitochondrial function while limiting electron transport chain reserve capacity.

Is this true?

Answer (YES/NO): NO